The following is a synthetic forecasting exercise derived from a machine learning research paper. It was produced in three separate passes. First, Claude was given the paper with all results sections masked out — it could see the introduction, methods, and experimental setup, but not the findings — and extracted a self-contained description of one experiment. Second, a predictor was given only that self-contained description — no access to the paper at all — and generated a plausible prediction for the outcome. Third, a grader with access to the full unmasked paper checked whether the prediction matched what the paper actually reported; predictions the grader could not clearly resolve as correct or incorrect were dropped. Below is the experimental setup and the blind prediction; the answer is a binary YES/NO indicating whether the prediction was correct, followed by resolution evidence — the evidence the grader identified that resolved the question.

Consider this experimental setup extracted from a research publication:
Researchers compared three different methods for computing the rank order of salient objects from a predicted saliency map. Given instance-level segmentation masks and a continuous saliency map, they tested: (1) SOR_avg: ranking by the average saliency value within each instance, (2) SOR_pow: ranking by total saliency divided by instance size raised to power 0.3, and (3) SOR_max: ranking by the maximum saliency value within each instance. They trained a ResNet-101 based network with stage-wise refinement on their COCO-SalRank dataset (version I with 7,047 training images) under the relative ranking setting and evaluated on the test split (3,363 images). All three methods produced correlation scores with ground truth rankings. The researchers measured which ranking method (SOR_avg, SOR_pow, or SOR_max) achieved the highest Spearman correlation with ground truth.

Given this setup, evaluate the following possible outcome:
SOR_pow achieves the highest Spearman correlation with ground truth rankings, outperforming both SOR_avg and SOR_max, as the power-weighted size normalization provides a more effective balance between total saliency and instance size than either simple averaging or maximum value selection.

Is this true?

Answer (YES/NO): NO